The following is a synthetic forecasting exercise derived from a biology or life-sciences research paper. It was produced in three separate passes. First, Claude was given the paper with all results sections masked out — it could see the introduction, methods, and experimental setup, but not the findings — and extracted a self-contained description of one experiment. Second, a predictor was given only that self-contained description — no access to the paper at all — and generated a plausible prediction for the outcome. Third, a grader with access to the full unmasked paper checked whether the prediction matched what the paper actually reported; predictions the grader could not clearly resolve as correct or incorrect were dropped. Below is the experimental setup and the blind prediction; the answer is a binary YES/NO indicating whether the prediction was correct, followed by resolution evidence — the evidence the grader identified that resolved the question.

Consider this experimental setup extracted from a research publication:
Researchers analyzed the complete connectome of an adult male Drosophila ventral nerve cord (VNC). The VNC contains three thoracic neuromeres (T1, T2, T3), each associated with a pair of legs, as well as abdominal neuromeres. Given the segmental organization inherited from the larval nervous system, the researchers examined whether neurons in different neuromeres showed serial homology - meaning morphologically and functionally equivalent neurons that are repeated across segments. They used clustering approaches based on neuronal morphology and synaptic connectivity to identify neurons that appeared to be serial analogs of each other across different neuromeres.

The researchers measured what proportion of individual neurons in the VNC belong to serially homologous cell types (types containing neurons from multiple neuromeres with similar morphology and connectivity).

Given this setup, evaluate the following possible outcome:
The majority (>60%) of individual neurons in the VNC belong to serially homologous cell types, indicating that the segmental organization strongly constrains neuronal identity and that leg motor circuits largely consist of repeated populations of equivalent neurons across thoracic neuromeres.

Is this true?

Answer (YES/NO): NO